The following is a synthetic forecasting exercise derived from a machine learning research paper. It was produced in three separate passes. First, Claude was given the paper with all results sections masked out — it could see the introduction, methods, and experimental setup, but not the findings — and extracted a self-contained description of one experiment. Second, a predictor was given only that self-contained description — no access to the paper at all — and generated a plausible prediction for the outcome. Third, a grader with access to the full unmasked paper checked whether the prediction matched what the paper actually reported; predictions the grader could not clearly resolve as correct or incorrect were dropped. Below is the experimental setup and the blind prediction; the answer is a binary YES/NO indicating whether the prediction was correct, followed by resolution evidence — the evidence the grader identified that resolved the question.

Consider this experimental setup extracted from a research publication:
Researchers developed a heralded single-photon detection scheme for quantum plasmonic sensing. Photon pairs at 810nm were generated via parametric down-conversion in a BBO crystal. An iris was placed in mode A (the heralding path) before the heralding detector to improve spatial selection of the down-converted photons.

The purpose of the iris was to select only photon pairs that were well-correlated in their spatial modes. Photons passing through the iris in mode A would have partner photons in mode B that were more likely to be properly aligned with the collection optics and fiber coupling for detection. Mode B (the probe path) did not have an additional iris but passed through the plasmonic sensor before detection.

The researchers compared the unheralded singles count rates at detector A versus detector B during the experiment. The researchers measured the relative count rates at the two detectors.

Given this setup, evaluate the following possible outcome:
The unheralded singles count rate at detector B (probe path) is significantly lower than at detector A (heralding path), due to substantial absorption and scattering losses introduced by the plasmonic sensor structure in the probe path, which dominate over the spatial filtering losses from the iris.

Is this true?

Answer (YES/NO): NO